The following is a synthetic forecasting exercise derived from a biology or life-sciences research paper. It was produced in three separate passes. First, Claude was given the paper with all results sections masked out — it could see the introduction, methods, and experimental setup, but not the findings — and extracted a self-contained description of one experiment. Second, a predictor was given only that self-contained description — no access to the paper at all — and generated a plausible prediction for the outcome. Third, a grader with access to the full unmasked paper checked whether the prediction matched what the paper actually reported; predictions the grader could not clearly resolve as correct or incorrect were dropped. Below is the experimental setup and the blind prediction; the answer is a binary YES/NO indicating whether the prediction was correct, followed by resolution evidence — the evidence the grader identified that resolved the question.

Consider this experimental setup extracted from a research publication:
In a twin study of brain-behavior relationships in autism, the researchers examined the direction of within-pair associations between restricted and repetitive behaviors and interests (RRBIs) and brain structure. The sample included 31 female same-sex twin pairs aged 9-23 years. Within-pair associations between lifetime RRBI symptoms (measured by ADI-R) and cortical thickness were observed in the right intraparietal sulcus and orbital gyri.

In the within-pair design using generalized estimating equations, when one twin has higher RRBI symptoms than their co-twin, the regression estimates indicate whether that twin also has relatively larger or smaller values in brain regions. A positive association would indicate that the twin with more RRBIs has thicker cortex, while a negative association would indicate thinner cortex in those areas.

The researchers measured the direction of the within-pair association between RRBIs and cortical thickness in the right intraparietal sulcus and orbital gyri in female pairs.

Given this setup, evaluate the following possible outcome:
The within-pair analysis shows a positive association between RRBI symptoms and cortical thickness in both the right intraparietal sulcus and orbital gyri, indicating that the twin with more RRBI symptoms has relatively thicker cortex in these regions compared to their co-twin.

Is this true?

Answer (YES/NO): YES